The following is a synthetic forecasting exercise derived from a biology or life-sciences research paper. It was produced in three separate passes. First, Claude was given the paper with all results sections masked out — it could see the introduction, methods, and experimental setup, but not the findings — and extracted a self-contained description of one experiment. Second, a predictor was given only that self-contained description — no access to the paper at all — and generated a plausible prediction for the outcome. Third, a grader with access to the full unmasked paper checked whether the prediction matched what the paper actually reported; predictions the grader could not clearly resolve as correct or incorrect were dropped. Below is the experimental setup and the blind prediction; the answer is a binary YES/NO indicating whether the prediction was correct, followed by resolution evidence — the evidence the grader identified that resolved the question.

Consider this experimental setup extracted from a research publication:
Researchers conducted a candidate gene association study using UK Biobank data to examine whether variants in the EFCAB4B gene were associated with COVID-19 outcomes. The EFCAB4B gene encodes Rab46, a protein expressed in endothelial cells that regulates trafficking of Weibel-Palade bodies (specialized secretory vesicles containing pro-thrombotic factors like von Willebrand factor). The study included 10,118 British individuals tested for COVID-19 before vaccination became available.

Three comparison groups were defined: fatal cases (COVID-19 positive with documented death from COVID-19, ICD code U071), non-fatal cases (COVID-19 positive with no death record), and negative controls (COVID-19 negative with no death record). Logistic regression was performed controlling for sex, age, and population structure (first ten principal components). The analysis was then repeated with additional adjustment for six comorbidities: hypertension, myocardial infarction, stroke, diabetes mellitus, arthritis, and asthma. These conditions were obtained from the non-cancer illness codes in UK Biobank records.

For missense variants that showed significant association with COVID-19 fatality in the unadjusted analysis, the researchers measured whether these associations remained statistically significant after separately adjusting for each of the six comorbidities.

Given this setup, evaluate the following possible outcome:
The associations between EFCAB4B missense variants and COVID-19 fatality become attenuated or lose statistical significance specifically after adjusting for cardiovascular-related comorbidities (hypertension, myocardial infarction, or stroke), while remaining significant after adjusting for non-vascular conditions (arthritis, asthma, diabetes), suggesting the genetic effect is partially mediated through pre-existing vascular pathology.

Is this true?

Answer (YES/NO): NO